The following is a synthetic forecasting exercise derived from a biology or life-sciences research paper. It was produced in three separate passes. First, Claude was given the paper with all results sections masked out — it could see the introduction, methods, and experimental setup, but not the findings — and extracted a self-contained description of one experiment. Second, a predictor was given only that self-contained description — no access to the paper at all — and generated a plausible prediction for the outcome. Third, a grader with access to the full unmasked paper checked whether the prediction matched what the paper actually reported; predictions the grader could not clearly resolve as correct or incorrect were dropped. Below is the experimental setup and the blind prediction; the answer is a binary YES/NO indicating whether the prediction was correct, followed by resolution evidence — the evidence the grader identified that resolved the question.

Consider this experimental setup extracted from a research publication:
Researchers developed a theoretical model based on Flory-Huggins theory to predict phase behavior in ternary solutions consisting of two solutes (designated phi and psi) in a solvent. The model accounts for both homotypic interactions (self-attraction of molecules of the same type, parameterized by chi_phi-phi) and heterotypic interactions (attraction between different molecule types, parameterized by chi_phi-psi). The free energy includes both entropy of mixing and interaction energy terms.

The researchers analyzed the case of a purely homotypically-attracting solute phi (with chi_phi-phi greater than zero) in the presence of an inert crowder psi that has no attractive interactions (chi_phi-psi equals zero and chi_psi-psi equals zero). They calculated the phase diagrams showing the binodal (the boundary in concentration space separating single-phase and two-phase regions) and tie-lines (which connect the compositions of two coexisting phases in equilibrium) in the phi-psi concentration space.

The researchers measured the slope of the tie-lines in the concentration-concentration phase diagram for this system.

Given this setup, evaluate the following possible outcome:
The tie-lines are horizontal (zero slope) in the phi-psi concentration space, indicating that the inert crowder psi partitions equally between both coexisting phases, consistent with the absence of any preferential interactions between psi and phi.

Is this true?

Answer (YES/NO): NO